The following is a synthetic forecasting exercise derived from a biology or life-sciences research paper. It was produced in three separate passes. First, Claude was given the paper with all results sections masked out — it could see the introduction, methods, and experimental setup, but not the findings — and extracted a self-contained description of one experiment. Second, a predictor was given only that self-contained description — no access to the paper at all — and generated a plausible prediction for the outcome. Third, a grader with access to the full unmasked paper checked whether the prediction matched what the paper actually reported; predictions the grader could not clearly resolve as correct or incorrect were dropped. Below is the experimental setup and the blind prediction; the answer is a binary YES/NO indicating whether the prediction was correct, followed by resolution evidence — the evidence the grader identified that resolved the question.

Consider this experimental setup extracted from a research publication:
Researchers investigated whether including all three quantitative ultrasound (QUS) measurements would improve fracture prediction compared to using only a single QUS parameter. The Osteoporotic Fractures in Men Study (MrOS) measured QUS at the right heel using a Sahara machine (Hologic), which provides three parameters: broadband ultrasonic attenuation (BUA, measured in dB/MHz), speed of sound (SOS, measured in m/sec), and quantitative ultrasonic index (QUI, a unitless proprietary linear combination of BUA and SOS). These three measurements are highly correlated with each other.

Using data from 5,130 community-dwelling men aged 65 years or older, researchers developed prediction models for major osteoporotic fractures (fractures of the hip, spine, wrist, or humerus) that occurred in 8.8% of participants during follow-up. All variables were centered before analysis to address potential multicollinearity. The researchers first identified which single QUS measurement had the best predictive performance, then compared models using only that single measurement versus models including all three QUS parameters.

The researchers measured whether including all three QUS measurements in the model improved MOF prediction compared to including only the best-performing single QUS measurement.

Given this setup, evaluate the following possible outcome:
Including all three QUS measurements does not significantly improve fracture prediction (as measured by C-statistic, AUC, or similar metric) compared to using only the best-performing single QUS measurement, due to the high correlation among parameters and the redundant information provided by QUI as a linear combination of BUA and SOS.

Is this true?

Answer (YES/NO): YES